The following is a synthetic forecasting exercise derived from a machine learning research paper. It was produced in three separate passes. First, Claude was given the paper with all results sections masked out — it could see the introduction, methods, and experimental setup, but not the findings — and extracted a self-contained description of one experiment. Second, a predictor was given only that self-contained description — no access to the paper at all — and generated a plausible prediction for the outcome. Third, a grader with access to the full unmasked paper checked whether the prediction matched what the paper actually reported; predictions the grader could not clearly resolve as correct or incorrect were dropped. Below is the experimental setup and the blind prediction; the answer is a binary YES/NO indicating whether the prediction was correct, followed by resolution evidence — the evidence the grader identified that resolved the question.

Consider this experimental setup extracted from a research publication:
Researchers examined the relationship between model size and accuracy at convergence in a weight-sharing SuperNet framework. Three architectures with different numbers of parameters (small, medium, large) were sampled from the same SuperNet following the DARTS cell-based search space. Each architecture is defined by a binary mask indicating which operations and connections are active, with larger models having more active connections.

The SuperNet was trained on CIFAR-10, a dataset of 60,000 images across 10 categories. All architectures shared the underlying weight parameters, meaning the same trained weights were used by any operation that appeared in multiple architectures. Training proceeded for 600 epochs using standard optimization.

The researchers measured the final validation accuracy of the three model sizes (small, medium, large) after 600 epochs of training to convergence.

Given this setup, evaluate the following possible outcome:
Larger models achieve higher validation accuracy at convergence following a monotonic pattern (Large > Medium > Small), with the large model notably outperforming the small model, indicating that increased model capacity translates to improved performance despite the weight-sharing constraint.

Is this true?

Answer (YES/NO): YES